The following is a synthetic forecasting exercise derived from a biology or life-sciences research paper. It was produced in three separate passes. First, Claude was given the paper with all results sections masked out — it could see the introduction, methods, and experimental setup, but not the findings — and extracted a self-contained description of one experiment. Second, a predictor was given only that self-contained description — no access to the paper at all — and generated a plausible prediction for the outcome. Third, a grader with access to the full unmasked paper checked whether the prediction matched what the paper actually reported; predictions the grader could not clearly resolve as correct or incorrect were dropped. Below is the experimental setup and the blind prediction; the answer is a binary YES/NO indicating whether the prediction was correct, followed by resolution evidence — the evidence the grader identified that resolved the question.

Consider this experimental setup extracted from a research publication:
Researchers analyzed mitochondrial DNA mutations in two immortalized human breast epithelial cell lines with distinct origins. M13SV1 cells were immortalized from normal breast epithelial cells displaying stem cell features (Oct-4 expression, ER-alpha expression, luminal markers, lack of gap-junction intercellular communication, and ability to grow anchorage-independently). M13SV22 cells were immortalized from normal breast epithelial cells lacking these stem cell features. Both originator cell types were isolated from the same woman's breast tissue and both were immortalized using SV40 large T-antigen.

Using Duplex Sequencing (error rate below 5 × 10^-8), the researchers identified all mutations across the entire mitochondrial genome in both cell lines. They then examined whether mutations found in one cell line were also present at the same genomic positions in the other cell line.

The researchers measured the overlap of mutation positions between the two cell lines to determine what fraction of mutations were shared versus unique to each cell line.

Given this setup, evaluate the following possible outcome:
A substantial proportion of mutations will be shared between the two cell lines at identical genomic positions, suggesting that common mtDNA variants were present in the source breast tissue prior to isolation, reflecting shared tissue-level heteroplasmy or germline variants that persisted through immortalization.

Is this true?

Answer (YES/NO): NO